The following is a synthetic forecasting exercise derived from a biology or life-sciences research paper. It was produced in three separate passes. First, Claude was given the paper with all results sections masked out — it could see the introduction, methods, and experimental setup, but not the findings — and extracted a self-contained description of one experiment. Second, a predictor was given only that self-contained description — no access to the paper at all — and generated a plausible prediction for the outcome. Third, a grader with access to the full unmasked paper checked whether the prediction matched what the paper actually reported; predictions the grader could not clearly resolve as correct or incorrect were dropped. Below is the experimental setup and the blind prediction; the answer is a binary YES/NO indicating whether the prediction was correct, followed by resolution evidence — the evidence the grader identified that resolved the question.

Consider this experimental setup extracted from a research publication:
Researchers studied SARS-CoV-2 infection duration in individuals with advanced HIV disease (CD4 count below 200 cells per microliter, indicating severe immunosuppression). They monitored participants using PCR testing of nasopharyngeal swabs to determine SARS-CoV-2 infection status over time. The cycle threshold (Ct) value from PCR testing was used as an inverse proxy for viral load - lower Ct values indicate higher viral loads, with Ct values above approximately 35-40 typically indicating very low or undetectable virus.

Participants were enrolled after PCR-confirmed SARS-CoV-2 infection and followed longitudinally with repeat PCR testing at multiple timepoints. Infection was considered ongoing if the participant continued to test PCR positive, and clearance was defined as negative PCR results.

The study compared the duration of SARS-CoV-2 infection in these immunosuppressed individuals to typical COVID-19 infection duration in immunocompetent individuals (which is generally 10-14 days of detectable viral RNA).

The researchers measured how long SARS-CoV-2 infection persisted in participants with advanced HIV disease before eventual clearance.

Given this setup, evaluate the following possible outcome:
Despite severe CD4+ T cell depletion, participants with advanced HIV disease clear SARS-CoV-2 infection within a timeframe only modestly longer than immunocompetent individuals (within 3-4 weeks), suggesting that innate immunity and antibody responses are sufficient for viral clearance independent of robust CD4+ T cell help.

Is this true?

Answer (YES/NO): NO